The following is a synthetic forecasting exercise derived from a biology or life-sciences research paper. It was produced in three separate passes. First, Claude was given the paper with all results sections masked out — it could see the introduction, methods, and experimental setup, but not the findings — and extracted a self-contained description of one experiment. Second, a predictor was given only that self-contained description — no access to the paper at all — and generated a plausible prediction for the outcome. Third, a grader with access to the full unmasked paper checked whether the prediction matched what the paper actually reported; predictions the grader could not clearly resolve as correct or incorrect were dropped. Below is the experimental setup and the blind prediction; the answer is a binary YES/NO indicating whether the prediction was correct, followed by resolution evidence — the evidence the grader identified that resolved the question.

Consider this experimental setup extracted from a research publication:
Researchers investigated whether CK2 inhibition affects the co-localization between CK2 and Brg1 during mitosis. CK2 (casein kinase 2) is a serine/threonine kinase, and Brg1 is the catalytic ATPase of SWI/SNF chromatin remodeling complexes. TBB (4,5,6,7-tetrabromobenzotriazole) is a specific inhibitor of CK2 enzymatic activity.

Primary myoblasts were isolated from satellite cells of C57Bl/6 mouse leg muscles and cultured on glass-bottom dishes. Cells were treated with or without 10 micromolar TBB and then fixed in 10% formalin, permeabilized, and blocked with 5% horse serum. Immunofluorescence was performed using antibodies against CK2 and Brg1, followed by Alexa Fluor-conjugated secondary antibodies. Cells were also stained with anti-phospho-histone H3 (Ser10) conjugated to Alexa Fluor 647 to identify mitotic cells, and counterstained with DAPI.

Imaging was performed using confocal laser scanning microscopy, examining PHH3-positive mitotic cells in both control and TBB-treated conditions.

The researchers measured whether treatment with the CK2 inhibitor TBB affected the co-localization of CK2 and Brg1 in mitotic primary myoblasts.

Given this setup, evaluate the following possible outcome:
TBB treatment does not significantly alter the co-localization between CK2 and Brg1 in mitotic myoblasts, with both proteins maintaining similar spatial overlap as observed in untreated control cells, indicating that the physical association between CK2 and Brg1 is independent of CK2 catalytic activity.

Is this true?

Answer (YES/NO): YES